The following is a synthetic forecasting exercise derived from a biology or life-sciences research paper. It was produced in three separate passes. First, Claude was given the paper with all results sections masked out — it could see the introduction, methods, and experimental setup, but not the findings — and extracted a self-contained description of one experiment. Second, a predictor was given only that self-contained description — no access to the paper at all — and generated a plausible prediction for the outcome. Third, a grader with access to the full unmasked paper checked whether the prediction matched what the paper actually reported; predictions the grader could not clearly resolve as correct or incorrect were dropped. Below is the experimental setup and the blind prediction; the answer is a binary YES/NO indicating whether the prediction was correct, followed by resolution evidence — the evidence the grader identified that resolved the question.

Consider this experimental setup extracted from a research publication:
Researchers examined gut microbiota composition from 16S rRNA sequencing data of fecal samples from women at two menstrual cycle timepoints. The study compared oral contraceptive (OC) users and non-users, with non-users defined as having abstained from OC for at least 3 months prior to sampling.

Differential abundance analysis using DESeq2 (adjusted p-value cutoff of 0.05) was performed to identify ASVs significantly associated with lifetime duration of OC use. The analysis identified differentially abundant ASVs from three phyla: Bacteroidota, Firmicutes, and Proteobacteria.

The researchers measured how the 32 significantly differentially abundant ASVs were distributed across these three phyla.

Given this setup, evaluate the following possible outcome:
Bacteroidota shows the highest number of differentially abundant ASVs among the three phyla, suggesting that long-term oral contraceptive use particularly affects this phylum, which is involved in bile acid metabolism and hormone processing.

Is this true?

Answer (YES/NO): NO